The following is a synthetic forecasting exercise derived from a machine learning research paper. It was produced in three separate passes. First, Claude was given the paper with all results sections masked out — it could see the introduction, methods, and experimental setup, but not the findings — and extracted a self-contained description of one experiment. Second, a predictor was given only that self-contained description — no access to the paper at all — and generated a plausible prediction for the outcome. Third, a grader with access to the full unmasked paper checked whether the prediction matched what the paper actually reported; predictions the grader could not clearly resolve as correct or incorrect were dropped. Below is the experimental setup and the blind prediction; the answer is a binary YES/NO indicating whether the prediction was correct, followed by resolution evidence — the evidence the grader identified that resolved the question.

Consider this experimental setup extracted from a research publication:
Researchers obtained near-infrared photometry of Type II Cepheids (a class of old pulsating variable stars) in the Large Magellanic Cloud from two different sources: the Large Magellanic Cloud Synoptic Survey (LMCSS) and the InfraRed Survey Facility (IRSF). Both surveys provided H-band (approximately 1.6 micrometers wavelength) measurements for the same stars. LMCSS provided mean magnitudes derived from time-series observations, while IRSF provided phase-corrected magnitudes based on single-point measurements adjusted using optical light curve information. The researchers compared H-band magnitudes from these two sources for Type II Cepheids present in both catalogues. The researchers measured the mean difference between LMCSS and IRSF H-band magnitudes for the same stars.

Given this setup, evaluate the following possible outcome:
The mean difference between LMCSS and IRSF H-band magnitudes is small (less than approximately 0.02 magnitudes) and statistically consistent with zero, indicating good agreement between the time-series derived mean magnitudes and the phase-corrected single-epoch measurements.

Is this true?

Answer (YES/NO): NO